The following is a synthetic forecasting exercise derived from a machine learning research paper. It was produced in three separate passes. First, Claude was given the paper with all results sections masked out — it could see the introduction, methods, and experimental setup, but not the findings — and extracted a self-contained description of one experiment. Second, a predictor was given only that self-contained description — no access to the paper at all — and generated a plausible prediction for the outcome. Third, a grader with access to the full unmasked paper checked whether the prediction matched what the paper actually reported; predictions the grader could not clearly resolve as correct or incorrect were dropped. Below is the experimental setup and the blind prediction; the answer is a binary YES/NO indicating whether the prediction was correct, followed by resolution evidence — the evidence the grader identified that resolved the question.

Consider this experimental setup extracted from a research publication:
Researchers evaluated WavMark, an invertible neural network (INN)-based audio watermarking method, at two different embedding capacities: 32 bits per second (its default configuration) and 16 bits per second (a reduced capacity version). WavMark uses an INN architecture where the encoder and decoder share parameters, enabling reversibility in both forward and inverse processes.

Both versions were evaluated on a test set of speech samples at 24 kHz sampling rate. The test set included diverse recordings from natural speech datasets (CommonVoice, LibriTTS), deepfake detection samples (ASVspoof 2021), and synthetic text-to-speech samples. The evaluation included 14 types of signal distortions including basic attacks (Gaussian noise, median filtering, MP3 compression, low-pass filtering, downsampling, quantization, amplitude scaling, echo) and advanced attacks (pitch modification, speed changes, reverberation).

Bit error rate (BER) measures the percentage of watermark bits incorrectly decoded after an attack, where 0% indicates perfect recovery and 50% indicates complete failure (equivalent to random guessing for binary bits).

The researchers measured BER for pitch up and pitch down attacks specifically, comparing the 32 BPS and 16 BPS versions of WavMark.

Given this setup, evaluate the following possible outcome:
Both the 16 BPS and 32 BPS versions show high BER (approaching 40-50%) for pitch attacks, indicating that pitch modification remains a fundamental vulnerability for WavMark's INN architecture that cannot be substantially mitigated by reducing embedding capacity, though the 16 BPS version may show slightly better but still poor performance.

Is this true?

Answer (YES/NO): NO